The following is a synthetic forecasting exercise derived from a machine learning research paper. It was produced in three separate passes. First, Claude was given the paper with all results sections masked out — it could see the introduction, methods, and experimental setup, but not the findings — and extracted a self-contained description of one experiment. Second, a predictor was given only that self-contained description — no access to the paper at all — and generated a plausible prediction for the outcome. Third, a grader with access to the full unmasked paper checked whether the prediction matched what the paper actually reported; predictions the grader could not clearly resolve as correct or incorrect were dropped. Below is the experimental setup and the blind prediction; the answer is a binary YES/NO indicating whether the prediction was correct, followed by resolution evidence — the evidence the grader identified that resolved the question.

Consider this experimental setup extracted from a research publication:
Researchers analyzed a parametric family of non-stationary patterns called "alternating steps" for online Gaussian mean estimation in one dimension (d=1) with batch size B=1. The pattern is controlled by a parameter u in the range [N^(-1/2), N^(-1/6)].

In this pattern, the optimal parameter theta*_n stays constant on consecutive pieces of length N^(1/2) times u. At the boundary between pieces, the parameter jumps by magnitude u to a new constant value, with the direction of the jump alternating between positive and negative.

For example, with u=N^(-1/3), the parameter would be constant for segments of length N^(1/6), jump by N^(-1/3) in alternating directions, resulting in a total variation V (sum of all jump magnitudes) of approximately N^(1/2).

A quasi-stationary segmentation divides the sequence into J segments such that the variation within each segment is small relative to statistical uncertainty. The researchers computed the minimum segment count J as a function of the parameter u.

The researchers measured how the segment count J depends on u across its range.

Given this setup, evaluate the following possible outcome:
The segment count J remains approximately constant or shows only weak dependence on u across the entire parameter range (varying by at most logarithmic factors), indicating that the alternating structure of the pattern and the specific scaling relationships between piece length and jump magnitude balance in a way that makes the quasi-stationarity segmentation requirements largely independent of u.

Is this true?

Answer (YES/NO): NO